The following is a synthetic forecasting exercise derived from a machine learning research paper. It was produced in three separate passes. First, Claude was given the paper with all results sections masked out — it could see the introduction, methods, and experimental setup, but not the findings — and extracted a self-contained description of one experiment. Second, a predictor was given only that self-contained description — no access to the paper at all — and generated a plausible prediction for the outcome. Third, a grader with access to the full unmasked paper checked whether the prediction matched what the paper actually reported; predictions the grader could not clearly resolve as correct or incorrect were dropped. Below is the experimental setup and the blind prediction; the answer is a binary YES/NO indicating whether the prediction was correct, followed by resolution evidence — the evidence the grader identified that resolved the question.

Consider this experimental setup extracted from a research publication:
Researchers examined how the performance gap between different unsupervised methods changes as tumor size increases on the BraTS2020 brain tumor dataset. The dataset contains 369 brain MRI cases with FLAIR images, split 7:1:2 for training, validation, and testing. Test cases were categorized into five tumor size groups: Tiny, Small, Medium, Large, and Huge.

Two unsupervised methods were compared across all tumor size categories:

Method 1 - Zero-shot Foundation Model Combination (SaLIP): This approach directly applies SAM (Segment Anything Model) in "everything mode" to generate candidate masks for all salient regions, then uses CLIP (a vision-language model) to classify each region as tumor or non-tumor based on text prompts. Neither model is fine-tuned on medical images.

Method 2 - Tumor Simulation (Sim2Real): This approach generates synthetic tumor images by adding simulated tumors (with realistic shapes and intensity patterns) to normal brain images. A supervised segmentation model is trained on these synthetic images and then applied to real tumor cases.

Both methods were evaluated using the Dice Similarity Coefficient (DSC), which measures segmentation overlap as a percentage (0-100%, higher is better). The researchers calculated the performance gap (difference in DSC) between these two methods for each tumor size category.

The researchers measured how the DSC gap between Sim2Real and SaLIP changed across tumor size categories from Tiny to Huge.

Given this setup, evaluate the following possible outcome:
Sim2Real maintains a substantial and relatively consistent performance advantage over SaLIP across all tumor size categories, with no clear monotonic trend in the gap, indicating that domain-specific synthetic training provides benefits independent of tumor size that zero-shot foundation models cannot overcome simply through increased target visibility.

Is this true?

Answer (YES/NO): NO